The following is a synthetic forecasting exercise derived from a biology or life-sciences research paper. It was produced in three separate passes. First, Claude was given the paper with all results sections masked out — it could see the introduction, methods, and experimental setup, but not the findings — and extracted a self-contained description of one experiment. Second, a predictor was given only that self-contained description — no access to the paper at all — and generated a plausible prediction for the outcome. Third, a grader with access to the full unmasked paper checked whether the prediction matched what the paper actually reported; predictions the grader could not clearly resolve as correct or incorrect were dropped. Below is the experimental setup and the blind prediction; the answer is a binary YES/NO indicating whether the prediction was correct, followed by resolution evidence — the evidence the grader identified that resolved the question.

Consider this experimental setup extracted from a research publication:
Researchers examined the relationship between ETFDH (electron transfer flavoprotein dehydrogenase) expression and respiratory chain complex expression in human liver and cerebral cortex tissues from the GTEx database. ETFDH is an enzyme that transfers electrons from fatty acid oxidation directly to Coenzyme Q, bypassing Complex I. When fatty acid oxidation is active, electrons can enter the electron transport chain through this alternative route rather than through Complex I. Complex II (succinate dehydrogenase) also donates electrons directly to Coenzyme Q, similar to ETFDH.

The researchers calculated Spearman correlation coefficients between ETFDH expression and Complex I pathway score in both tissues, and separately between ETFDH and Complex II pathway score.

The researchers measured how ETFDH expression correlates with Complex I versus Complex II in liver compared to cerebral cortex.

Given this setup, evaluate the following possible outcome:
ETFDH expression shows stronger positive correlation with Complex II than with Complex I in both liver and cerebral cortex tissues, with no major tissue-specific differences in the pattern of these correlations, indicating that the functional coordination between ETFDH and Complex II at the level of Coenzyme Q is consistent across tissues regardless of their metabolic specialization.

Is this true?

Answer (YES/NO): NO